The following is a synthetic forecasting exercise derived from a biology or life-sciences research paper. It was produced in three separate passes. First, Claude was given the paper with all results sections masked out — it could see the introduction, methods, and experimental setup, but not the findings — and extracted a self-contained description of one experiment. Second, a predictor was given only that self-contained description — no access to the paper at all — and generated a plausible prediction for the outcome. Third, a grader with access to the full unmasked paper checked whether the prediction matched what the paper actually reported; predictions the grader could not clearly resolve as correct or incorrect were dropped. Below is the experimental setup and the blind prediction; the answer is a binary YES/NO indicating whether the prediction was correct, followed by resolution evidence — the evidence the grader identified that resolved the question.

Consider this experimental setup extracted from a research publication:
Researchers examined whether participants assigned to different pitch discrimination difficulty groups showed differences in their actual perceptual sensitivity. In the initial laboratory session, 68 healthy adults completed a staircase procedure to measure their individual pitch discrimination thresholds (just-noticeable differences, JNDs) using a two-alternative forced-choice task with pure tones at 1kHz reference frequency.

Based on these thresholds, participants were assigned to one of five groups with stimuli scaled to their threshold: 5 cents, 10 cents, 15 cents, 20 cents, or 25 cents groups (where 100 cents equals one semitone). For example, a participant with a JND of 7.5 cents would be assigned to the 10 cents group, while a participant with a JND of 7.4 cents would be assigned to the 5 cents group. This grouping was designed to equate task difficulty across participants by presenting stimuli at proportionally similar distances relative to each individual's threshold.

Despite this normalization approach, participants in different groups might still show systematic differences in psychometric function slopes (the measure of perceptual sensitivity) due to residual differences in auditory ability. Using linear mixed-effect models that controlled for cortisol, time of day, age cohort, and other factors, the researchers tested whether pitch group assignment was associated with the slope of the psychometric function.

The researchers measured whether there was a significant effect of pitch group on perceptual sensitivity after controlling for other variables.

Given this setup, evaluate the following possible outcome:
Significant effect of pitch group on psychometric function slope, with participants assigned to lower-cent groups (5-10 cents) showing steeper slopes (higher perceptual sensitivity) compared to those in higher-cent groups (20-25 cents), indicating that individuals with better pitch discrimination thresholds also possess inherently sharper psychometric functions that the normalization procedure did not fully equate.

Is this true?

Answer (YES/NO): NO